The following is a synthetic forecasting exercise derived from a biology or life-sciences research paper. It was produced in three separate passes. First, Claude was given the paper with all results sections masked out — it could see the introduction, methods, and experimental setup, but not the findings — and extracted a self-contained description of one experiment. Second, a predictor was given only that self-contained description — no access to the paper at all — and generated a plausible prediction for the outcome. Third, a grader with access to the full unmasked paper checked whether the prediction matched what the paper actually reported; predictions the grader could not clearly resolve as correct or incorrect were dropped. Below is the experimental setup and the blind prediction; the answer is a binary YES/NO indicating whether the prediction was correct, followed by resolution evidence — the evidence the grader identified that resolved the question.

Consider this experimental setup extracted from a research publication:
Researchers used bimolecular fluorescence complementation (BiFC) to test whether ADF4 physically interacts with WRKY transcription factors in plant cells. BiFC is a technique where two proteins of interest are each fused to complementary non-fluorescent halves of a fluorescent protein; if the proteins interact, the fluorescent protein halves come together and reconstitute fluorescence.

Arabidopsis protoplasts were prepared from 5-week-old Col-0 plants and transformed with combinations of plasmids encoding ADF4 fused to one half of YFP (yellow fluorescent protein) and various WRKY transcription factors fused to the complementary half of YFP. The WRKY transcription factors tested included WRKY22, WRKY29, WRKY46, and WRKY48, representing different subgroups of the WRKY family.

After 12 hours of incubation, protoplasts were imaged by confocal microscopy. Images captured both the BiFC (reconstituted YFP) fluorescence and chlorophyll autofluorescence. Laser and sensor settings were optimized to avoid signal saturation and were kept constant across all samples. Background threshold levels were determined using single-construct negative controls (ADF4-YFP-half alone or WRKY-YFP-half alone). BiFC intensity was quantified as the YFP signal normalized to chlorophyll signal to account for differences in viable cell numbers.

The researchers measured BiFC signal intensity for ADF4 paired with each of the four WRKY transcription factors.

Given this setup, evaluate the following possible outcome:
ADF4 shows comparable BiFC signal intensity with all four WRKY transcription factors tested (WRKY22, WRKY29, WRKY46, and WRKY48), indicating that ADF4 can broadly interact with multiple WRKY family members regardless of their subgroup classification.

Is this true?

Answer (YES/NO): NO